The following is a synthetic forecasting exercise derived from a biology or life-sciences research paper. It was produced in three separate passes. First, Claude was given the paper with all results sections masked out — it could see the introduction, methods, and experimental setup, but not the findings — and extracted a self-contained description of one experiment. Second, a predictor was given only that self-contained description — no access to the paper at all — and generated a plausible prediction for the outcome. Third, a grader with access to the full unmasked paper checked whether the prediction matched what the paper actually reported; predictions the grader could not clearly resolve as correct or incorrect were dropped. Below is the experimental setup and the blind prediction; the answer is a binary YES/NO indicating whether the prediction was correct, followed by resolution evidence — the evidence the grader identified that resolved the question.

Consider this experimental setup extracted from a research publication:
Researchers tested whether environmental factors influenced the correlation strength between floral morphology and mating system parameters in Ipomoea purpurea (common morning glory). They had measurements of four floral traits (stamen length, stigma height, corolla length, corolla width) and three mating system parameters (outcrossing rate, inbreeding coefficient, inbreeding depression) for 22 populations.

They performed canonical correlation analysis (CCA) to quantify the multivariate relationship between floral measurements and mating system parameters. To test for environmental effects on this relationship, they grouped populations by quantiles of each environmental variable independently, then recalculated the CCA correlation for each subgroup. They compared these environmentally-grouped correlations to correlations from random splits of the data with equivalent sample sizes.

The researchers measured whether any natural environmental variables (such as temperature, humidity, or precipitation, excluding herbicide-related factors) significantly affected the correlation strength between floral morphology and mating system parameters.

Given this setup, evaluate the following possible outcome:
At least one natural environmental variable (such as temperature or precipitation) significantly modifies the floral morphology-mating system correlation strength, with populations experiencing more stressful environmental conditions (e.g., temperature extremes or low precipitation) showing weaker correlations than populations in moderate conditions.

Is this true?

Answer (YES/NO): NO